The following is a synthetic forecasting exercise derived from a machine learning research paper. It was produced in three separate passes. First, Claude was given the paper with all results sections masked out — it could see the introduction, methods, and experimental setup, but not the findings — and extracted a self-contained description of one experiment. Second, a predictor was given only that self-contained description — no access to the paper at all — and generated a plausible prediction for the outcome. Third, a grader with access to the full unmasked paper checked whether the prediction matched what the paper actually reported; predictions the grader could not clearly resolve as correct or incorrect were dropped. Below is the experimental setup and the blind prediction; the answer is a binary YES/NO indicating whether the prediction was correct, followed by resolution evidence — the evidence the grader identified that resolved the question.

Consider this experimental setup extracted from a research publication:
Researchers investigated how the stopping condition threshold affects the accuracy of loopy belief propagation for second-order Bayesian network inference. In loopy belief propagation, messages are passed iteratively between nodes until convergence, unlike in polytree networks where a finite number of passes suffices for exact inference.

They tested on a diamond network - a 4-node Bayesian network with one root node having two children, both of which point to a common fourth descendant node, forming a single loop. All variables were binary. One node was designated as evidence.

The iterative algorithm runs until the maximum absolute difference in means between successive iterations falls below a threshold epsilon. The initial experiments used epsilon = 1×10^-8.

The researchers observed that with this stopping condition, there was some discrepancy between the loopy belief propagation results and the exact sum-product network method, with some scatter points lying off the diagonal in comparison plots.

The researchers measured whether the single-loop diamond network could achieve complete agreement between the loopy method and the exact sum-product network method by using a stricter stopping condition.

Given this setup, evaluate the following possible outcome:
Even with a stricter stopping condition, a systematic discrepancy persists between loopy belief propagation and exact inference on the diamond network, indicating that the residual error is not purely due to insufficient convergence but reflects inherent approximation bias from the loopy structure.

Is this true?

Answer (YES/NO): NO